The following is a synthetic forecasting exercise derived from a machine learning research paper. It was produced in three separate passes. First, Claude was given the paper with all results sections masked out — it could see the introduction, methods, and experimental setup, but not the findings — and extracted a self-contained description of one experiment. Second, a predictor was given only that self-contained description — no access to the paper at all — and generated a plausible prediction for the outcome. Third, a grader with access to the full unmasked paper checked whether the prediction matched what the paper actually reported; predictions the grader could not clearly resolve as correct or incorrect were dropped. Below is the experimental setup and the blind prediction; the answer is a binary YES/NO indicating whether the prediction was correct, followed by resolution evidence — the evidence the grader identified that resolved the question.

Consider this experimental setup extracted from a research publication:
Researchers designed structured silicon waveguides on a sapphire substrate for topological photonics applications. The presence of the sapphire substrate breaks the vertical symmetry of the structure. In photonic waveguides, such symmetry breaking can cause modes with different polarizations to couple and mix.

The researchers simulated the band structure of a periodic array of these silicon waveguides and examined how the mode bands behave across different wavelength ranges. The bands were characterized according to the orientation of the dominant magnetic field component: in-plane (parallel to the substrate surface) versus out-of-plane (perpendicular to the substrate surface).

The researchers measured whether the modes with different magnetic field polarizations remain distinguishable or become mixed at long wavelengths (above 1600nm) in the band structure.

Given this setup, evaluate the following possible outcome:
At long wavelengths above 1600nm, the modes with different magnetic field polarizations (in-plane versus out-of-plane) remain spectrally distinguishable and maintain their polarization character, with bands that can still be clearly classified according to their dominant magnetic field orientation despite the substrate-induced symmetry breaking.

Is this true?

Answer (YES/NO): NO